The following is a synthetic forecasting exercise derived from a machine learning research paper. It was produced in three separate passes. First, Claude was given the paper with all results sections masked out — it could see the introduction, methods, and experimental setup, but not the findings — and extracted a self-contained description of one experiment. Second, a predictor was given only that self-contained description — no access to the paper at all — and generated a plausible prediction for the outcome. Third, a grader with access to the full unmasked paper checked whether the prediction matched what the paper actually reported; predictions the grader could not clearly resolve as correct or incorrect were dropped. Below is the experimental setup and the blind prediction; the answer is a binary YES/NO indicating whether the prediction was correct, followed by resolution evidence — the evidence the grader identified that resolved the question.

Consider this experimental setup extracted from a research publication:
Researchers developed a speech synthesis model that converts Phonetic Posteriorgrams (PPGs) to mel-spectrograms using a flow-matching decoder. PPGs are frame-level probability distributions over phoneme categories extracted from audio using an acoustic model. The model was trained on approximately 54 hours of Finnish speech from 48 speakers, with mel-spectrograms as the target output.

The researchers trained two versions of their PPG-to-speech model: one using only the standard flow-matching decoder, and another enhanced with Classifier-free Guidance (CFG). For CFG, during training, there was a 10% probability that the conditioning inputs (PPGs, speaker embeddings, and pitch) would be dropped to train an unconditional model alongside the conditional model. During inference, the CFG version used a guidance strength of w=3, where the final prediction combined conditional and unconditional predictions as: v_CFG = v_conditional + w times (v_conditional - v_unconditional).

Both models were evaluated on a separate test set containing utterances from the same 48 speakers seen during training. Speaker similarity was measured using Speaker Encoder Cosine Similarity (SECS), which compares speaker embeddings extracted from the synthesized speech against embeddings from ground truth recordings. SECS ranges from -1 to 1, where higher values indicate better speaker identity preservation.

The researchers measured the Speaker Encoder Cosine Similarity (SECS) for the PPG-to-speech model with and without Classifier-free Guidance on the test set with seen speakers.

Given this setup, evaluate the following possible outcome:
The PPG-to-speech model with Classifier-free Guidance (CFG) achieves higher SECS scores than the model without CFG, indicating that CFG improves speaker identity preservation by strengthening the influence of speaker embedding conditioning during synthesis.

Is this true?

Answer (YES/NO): YES